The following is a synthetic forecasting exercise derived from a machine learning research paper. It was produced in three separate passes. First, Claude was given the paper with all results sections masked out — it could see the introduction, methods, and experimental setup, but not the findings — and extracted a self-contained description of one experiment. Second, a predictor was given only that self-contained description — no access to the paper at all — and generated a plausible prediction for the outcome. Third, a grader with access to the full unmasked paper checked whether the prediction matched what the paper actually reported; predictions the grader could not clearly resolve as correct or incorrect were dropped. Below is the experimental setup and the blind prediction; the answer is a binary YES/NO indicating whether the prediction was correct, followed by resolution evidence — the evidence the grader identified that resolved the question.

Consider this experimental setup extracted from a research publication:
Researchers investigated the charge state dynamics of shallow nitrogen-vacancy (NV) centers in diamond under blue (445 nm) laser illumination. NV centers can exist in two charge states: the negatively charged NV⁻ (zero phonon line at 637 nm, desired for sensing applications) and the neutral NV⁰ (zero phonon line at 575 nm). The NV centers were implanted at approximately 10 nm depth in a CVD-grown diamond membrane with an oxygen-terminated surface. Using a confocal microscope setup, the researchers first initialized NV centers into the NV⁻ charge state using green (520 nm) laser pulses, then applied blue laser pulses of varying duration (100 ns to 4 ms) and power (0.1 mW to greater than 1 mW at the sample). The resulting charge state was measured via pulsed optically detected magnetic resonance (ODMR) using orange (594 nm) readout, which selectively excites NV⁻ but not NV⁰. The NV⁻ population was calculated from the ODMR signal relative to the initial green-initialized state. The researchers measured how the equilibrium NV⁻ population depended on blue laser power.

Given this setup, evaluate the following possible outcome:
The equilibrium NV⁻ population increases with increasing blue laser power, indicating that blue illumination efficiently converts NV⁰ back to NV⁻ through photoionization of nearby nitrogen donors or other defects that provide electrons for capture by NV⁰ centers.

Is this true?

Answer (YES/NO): NO